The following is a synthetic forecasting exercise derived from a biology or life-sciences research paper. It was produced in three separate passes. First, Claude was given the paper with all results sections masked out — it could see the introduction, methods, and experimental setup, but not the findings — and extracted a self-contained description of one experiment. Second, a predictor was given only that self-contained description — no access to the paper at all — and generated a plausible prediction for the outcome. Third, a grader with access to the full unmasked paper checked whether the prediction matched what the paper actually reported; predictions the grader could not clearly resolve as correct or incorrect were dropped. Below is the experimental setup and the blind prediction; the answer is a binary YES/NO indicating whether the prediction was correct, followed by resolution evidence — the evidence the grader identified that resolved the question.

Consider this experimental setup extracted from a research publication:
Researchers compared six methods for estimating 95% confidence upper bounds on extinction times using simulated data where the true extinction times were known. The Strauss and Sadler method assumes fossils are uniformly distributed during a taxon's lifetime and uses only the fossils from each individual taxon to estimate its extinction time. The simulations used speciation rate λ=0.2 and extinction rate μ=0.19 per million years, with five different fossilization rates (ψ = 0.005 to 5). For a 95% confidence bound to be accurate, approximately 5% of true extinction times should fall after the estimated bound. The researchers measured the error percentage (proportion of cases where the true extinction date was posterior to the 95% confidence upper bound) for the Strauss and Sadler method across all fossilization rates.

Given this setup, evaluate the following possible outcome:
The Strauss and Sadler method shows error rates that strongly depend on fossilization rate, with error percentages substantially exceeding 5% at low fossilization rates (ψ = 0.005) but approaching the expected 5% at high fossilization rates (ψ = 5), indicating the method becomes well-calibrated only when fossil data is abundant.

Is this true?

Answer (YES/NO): NO